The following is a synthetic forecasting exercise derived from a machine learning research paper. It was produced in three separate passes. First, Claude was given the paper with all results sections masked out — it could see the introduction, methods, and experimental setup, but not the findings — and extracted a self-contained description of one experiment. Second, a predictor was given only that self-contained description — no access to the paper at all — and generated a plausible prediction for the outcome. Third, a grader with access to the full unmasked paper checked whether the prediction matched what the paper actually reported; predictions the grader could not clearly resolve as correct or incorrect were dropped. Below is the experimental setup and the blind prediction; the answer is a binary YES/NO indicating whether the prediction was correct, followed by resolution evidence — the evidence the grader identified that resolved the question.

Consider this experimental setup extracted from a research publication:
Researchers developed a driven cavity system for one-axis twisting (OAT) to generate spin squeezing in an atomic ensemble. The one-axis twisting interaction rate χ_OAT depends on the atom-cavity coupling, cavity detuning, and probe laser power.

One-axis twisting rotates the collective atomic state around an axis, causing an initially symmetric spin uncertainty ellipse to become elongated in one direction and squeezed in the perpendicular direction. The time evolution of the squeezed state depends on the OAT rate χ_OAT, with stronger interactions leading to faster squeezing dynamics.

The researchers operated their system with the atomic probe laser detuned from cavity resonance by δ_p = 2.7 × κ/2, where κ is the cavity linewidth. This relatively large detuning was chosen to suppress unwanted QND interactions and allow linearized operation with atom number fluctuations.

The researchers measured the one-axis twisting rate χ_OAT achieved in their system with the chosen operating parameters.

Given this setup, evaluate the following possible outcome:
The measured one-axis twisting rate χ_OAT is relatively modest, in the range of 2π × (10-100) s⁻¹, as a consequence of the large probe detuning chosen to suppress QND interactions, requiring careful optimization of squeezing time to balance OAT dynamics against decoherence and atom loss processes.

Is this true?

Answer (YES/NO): YES